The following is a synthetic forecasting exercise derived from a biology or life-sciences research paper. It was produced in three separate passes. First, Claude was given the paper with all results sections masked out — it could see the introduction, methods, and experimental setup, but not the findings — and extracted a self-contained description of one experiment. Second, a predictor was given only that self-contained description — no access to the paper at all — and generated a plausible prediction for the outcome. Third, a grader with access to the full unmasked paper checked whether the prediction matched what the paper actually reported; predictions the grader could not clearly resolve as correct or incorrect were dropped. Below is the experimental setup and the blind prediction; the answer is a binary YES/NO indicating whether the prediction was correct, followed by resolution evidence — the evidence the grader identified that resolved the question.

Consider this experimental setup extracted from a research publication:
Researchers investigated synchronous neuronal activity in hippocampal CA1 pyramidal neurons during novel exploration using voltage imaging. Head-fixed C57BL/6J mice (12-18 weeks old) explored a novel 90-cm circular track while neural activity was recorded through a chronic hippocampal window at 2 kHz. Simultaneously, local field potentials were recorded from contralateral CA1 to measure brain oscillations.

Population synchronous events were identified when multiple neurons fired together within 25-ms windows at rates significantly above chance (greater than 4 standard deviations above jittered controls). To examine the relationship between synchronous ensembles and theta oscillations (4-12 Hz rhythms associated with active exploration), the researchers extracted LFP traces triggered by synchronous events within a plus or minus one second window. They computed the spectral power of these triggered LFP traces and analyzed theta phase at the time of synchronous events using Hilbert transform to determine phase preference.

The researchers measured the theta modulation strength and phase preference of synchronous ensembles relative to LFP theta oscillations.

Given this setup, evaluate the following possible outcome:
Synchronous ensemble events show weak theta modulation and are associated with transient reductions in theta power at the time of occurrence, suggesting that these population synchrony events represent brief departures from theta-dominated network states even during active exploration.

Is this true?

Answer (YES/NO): NO